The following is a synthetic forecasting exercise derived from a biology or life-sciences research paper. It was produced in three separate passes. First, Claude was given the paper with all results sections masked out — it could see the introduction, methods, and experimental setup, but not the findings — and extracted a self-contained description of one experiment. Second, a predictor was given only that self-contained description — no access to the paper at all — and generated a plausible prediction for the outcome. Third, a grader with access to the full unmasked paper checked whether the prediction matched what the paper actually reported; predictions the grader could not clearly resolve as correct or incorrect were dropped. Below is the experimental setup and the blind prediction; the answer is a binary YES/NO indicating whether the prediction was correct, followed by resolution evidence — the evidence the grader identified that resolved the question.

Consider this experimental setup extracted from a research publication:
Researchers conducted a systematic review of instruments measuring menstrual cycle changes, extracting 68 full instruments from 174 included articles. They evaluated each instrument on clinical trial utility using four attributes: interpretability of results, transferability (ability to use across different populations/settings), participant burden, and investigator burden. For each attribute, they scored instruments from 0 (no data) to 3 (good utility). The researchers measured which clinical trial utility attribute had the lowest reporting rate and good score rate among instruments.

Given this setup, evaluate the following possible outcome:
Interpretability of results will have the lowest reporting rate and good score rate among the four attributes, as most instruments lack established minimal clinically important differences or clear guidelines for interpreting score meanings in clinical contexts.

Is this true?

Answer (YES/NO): NO